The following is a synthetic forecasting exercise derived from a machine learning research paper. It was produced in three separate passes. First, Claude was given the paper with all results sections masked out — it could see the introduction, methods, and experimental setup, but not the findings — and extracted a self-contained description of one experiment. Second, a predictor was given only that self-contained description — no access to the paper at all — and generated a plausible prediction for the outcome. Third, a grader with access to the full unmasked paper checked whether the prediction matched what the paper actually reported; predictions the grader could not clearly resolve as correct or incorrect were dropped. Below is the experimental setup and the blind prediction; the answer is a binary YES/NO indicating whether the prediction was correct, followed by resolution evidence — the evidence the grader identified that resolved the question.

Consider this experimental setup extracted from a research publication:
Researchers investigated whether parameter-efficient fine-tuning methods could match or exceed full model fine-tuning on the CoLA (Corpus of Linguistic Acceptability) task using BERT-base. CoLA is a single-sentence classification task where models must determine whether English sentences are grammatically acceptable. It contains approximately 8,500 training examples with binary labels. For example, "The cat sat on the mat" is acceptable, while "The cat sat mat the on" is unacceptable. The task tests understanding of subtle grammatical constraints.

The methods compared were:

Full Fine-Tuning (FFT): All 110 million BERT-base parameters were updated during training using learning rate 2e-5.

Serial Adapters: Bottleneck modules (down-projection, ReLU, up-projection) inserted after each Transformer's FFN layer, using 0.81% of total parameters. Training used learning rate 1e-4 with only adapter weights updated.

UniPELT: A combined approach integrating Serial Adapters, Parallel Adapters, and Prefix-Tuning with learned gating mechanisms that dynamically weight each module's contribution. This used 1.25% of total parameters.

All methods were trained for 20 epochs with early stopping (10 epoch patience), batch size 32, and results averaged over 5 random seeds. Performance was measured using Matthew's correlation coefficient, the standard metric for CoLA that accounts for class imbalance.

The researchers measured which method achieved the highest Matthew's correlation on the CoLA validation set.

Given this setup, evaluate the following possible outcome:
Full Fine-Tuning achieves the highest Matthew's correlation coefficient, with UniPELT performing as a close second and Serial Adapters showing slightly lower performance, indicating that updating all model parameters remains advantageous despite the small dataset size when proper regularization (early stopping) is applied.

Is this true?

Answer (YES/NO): NO